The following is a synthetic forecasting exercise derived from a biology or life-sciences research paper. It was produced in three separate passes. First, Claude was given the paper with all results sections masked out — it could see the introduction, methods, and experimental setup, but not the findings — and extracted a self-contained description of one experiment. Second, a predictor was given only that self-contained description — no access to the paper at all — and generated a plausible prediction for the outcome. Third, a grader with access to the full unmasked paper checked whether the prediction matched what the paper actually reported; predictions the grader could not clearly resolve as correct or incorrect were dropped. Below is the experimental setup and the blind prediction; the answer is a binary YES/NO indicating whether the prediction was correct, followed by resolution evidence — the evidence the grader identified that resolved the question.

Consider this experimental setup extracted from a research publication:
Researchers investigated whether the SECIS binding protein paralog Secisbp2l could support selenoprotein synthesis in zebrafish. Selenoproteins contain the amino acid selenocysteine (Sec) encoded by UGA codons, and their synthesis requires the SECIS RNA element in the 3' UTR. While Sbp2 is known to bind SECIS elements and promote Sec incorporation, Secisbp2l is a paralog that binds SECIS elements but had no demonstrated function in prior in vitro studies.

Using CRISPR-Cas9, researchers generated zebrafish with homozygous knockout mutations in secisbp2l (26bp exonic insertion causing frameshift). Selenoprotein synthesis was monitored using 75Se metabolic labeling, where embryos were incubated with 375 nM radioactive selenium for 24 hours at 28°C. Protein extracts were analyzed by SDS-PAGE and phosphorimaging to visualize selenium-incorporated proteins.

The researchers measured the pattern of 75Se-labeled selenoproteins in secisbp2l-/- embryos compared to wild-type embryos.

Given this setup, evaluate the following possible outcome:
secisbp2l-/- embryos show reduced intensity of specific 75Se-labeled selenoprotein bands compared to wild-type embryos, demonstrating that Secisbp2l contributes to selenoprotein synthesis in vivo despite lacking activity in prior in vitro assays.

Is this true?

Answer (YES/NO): NO